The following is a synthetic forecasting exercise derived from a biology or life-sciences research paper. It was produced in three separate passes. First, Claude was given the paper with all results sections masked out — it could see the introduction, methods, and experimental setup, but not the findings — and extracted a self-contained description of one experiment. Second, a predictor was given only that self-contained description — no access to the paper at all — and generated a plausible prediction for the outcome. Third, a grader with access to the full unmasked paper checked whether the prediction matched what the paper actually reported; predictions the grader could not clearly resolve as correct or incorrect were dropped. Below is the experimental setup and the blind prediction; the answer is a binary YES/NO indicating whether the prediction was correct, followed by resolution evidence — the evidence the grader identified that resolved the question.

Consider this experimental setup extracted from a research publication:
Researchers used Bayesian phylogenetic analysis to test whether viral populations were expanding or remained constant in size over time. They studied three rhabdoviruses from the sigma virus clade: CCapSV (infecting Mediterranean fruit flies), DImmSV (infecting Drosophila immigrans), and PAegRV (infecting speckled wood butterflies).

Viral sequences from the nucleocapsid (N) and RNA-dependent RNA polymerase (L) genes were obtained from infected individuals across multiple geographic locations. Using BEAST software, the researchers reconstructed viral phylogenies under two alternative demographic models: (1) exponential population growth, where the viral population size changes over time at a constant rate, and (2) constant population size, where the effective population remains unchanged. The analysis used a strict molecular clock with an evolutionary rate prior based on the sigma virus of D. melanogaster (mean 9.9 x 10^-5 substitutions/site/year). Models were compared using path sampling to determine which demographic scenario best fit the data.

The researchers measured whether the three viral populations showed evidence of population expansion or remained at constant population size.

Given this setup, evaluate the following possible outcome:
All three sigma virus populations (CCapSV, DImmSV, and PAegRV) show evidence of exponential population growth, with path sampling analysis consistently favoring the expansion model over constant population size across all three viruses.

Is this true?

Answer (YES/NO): NO